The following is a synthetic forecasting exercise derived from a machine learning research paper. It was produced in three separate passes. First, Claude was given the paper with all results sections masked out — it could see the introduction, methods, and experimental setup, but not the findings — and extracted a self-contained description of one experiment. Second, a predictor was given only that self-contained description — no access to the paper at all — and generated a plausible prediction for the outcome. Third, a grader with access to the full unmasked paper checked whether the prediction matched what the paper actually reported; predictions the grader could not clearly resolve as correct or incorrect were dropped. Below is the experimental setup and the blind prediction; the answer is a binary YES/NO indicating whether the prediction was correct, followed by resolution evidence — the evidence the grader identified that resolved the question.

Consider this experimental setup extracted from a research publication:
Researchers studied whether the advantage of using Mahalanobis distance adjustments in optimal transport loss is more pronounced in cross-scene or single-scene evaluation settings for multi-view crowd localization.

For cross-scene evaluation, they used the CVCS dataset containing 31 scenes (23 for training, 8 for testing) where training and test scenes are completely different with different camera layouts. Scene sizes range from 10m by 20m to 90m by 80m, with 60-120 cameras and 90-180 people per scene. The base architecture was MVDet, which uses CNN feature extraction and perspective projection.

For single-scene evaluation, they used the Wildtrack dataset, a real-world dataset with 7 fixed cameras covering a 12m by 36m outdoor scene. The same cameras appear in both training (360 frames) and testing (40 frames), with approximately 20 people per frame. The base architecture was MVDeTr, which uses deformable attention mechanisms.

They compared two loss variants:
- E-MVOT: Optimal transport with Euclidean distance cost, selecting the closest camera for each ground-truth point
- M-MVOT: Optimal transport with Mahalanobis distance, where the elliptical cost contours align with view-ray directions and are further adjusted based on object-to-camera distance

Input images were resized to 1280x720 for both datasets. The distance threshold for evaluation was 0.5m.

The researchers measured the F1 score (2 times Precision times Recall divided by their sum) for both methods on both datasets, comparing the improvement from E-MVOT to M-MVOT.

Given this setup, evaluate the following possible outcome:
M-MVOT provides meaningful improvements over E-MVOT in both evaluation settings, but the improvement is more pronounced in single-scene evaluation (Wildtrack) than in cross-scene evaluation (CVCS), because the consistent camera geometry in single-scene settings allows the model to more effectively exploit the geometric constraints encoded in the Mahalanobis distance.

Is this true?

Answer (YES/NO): NO